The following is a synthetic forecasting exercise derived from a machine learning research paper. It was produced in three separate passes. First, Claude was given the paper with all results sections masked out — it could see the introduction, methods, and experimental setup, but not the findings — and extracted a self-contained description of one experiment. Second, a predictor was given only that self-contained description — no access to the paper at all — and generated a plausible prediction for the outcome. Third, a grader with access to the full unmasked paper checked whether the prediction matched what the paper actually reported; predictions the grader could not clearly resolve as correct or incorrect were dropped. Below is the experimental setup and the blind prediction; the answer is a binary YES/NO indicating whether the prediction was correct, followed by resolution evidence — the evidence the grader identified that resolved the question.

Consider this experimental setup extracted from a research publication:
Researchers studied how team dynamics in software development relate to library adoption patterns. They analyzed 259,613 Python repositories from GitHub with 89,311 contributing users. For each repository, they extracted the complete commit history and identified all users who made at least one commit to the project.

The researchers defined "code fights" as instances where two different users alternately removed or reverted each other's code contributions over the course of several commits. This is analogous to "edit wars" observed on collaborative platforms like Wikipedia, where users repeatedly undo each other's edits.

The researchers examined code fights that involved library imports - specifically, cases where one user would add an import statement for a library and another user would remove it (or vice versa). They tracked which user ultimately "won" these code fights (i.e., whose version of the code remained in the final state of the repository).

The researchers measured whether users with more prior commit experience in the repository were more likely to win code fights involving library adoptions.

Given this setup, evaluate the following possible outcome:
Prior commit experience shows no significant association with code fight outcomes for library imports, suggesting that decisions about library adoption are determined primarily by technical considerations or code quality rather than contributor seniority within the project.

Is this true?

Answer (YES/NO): NO